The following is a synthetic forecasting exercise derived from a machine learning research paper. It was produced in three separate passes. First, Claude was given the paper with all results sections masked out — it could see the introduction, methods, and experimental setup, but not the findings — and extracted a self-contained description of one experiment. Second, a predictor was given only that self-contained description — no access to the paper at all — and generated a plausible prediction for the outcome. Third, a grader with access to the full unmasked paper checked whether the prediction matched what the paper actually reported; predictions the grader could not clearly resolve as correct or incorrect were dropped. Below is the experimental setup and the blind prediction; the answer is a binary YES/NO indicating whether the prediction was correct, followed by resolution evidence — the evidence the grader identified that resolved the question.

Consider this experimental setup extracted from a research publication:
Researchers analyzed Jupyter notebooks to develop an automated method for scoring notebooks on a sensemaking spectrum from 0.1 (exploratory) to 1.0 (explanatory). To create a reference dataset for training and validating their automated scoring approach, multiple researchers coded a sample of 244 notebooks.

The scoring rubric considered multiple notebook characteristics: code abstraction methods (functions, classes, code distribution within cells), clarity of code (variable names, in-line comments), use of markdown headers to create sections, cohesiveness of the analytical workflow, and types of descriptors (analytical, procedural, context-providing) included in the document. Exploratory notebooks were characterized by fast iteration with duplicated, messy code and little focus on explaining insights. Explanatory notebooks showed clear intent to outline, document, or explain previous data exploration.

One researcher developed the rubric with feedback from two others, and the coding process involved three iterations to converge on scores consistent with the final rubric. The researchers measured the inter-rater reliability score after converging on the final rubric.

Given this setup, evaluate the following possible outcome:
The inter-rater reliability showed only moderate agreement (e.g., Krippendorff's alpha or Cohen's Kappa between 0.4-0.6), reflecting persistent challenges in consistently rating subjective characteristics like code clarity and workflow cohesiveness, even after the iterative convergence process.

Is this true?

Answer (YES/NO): NO